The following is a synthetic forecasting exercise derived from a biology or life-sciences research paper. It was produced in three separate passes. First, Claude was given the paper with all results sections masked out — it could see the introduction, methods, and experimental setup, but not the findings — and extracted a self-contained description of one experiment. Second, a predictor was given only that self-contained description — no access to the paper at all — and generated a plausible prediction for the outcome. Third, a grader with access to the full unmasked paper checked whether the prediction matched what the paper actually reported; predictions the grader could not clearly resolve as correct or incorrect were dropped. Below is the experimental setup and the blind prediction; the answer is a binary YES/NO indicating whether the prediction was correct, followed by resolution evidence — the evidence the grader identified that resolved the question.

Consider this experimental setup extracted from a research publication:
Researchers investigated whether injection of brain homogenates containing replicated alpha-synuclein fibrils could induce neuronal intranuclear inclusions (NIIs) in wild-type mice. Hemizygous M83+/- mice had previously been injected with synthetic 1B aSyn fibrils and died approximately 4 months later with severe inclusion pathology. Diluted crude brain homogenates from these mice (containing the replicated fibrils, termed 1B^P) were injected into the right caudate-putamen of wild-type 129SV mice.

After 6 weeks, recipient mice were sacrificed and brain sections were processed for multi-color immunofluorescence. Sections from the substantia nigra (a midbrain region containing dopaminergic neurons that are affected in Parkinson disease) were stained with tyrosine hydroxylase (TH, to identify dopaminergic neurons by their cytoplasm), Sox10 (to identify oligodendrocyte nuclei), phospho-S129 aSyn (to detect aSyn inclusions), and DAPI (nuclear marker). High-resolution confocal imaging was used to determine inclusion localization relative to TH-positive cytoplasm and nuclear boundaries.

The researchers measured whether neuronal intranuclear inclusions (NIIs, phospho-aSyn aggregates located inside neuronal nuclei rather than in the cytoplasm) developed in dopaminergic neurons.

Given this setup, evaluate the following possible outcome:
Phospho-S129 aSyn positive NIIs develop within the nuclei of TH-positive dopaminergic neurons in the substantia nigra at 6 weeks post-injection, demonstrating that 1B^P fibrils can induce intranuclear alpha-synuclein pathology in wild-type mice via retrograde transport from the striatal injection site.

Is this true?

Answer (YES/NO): YES